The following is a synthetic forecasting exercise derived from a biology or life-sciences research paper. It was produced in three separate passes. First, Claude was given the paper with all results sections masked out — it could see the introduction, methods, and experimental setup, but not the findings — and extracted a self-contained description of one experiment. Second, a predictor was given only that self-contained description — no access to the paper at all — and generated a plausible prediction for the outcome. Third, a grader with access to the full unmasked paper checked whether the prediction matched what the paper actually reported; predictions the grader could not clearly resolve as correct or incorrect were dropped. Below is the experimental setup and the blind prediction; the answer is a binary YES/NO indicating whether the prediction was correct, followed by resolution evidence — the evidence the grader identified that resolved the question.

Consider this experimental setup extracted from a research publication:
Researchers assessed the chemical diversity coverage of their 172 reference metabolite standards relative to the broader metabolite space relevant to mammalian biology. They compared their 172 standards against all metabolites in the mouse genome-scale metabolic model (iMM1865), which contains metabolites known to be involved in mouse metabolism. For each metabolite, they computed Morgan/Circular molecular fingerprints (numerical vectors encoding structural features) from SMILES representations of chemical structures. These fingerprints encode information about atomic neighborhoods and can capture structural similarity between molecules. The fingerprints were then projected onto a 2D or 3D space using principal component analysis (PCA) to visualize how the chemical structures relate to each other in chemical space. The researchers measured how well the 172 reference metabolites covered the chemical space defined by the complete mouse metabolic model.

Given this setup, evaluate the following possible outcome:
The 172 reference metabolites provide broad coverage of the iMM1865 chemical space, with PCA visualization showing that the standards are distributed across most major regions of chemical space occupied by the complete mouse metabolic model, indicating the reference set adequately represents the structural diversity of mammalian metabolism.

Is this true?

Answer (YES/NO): YES